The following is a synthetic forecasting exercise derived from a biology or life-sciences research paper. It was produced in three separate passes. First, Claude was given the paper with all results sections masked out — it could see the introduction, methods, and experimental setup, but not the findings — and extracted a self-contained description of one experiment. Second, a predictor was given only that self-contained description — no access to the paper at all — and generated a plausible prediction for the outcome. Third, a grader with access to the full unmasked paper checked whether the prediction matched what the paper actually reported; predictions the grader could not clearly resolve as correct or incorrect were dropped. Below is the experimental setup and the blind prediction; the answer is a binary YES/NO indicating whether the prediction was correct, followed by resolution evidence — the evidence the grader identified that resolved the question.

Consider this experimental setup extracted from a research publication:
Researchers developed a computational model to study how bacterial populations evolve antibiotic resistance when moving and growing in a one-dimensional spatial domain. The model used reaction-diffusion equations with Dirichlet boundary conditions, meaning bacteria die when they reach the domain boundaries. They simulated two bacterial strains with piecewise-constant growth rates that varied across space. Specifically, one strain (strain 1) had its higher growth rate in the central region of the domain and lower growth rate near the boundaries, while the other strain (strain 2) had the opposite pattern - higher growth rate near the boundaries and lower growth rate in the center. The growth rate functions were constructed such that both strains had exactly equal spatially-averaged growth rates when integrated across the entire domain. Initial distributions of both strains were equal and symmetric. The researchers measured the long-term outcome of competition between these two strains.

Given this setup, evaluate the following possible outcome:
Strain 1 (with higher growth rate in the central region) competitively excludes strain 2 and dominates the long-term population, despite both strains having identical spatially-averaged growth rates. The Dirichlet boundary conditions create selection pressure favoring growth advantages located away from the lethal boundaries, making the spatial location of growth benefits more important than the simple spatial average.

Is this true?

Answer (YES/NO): YES